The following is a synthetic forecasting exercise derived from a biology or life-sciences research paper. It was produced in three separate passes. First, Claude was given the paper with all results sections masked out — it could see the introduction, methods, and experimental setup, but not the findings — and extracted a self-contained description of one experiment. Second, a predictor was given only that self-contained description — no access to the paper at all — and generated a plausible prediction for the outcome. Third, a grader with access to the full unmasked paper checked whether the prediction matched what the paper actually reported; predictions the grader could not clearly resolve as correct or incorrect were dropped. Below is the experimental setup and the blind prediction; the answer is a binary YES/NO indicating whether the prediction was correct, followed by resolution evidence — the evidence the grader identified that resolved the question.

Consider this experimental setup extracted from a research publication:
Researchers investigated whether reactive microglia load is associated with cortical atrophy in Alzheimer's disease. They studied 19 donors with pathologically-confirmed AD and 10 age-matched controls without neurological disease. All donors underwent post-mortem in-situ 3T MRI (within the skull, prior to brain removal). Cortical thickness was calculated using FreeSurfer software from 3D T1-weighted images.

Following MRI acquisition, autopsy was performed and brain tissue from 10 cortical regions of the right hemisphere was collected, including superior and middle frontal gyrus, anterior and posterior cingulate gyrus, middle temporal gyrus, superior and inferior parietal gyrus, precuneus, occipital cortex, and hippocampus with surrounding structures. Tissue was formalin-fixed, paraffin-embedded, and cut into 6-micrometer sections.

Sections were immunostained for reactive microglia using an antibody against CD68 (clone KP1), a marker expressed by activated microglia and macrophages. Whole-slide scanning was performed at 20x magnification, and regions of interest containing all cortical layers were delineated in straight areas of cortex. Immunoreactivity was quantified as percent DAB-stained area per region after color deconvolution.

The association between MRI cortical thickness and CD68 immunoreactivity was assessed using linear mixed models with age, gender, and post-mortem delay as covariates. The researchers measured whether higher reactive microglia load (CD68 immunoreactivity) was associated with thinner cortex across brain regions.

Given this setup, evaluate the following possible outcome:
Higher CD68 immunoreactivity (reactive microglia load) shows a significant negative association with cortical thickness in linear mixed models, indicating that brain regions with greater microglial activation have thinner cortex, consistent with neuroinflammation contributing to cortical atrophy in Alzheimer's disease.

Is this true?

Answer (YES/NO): NO